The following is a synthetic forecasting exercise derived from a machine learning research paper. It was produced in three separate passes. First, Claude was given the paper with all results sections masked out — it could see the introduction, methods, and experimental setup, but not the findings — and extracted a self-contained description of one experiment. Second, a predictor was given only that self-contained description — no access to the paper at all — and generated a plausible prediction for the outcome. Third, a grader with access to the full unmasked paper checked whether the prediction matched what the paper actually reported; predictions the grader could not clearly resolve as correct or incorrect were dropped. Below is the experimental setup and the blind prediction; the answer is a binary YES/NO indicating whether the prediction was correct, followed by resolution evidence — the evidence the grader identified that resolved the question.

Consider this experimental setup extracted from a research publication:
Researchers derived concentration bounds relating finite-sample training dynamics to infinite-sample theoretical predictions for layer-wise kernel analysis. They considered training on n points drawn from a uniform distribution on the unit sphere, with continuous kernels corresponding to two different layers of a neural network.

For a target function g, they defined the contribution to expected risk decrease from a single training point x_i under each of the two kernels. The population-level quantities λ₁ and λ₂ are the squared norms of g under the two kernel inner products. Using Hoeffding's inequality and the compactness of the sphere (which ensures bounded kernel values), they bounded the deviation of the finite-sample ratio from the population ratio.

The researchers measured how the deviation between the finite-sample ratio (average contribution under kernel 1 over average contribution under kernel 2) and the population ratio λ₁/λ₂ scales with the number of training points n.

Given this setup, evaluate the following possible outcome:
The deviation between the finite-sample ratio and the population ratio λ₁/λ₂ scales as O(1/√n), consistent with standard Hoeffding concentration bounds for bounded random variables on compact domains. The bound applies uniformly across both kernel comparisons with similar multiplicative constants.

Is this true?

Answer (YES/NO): NO